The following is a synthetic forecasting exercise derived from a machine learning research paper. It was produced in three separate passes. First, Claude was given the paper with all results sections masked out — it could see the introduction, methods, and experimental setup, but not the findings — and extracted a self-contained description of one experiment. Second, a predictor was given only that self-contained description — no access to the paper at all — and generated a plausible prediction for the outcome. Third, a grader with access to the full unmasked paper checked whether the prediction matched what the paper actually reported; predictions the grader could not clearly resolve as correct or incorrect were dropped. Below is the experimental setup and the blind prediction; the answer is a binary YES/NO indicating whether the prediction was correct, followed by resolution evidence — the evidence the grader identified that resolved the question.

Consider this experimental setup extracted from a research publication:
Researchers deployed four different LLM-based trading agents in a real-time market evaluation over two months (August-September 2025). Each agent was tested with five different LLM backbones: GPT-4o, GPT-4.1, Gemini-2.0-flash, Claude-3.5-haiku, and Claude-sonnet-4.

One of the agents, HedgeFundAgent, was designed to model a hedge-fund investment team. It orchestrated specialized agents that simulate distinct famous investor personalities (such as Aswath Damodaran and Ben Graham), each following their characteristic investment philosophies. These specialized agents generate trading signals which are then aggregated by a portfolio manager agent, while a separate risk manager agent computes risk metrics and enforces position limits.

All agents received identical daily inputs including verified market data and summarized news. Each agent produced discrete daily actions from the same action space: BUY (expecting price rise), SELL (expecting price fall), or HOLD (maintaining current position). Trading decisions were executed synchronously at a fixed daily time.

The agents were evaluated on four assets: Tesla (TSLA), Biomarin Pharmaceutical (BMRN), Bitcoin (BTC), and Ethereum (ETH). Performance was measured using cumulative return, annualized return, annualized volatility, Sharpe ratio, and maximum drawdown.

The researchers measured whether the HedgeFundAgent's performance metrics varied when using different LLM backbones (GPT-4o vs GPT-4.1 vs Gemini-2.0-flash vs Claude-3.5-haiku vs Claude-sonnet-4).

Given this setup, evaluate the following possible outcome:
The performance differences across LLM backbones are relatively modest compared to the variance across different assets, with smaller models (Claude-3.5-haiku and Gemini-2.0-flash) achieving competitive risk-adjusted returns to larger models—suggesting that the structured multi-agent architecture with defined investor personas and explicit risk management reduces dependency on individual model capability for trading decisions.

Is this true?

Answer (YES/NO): NO